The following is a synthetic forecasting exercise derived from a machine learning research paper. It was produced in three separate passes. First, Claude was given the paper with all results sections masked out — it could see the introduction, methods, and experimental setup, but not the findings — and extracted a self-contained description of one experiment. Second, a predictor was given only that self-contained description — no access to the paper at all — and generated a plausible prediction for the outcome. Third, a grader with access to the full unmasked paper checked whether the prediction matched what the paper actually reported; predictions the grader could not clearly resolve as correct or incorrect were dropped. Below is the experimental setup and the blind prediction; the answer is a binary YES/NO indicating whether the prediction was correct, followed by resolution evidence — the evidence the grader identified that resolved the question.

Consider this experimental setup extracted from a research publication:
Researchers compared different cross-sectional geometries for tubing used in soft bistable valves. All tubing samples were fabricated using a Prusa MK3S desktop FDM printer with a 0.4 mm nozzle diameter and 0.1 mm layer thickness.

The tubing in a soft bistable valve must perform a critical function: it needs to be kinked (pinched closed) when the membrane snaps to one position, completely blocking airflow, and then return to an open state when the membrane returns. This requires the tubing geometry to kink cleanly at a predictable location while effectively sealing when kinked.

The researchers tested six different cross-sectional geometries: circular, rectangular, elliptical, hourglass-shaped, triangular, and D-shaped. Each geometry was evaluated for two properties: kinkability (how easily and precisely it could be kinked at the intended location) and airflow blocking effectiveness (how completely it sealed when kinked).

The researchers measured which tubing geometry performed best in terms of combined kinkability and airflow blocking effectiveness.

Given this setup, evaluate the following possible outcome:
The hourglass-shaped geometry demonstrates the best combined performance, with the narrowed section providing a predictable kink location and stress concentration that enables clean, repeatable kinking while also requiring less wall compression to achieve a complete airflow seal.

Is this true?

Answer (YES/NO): YES